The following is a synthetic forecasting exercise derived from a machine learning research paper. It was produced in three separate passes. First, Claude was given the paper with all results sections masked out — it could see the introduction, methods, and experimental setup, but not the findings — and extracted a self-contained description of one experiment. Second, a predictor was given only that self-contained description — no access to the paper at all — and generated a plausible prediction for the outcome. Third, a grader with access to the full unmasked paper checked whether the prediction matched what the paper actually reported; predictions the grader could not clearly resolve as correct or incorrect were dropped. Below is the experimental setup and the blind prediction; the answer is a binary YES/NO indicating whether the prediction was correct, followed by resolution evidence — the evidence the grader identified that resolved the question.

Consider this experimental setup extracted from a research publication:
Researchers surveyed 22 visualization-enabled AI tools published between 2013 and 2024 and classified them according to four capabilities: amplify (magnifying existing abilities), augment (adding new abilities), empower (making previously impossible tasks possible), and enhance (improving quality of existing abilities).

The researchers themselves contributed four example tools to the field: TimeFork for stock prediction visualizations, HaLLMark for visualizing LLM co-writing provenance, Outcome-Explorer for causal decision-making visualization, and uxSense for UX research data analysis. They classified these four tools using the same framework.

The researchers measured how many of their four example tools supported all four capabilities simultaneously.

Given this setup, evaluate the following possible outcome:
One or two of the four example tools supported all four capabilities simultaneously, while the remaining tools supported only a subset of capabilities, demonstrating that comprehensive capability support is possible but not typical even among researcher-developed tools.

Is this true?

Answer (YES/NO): YES